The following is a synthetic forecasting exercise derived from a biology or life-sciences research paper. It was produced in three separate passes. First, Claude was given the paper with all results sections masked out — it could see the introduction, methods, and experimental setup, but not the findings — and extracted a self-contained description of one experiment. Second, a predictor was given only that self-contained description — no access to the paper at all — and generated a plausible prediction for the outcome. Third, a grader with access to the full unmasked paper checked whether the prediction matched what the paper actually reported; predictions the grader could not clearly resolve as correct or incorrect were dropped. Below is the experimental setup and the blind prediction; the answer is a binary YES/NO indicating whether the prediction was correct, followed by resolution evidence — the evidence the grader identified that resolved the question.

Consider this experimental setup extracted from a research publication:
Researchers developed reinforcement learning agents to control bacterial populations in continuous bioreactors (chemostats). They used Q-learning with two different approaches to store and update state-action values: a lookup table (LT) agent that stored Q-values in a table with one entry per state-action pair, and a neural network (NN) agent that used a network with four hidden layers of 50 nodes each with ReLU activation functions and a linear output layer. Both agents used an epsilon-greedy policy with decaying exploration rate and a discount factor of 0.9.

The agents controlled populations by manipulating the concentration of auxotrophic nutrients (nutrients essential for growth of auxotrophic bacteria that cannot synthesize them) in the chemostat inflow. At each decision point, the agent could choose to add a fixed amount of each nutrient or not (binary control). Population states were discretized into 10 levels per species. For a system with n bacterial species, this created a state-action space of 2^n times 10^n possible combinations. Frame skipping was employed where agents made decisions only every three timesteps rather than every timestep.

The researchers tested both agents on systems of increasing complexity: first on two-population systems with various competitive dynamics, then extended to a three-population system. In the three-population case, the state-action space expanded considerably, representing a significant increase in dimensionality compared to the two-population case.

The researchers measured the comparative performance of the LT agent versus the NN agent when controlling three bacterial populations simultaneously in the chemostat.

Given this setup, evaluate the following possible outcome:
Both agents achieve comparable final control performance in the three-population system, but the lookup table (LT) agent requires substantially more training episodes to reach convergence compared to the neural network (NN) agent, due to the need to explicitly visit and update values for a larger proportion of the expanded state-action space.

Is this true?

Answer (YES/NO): NO